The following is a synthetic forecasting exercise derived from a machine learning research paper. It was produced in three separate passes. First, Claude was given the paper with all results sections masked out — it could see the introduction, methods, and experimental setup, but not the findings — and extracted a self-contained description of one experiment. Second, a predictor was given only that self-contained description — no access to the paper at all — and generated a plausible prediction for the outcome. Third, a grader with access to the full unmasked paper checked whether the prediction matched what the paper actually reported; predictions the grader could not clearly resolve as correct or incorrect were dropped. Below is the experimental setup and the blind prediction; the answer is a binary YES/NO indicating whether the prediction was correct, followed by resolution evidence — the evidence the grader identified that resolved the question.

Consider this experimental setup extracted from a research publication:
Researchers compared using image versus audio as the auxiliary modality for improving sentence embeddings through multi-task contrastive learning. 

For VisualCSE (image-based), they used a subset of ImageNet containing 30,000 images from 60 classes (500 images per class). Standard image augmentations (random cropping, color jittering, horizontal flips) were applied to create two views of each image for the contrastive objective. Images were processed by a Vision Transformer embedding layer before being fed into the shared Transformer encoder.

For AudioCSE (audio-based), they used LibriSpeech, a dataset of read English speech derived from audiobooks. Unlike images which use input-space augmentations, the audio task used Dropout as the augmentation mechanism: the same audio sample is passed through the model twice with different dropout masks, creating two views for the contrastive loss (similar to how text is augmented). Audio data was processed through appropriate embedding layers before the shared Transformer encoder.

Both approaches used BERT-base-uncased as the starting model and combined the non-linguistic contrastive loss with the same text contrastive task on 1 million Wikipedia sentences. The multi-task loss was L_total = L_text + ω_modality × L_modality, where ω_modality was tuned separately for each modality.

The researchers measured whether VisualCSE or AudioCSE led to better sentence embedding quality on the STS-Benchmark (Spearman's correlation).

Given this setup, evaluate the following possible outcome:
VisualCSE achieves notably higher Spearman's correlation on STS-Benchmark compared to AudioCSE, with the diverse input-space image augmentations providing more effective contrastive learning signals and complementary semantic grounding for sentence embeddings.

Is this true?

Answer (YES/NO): NO